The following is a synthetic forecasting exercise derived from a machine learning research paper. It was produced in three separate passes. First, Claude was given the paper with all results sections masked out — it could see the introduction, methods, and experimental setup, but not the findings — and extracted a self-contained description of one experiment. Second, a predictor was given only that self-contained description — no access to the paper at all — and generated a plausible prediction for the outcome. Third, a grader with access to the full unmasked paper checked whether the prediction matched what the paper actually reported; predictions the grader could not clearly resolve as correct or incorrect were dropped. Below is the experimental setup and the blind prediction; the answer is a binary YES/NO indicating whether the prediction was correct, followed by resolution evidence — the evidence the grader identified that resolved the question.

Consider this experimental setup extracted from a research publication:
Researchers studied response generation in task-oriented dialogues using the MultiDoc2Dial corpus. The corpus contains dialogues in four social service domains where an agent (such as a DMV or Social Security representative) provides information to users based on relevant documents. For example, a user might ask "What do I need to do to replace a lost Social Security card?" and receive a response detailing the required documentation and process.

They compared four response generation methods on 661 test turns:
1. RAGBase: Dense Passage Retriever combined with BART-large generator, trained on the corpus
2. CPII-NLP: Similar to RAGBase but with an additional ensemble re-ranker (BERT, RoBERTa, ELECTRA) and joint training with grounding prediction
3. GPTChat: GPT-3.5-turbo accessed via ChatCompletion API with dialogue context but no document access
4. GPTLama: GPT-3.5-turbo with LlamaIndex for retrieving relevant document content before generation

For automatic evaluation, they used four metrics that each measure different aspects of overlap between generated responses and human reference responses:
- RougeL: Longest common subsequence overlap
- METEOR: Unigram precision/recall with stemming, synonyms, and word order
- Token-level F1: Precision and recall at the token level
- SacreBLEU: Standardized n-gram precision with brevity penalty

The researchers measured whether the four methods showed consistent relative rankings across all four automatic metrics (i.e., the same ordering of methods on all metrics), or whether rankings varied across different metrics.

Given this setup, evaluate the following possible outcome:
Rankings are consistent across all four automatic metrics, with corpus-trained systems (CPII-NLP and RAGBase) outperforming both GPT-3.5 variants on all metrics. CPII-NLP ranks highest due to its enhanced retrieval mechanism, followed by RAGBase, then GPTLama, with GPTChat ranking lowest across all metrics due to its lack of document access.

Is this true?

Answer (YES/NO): NO